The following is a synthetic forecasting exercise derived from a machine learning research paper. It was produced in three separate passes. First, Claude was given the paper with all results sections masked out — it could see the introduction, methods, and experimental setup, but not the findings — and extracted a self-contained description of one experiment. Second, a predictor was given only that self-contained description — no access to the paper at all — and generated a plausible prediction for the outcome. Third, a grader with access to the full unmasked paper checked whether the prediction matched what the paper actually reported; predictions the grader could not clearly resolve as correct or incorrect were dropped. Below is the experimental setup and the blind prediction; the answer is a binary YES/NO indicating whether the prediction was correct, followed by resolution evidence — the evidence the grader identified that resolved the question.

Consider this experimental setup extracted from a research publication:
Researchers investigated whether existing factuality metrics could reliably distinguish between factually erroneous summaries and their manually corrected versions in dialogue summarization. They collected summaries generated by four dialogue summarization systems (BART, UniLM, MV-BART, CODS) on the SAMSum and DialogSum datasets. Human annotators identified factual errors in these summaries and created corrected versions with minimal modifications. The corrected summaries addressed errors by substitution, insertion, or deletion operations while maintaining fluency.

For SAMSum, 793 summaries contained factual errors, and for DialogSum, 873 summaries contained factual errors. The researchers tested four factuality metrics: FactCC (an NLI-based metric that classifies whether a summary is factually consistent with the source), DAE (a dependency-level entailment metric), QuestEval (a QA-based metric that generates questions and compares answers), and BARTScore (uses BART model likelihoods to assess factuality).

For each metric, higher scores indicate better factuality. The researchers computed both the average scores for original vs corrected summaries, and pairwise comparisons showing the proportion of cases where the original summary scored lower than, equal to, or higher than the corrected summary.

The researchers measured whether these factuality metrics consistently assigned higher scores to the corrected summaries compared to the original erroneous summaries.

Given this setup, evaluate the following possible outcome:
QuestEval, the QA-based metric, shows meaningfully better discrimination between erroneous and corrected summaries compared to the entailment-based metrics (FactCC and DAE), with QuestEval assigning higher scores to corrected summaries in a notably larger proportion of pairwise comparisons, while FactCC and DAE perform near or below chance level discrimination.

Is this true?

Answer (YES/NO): YES